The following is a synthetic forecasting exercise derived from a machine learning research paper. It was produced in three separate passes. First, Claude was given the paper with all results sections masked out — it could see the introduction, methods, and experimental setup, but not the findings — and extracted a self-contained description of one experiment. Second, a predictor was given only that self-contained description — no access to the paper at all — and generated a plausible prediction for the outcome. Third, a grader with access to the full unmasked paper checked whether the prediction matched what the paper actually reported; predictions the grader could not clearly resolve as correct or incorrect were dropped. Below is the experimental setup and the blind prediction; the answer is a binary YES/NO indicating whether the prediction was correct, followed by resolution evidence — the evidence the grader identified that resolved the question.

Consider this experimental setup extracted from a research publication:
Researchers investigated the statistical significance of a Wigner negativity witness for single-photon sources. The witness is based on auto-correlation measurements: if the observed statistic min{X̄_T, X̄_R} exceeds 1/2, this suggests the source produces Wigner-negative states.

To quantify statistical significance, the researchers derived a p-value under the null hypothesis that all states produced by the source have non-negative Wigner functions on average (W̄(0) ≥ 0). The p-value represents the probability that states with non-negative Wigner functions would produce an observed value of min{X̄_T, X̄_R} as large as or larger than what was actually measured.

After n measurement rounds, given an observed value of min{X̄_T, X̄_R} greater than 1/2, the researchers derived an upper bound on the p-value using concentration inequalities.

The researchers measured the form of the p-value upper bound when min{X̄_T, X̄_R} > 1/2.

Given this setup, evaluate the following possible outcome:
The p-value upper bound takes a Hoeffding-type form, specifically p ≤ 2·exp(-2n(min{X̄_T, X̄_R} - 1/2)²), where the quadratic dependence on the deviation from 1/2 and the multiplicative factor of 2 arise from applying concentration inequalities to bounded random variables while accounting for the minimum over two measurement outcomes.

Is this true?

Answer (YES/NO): NO